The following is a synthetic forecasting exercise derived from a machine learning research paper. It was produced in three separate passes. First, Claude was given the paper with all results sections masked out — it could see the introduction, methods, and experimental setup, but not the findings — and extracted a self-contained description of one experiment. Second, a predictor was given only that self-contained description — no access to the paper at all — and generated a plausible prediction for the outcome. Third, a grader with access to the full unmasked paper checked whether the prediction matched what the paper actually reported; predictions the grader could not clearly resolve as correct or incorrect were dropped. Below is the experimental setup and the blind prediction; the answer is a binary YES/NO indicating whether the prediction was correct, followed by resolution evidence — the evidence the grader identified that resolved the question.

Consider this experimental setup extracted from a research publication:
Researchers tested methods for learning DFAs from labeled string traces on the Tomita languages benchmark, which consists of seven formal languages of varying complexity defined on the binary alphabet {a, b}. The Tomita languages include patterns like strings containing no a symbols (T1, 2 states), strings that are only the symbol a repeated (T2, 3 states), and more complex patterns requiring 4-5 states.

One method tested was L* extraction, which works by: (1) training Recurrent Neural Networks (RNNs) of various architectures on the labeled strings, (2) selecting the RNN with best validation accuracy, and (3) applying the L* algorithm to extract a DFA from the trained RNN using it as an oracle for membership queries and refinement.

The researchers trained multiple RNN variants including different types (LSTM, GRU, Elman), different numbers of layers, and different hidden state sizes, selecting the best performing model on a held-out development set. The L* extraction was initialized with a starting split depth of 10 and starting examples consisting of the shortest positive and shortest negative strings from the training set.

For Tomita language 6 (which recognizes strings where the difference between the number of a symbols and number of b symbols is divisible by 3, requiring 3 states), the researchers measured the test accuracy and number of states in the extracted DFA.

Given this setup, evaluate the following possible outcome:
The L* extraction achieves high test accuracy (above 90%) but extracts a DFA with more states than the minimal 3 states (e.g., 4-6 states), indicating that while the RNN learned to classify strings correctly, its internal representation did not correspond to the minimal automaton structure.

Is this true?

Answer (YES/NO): NO